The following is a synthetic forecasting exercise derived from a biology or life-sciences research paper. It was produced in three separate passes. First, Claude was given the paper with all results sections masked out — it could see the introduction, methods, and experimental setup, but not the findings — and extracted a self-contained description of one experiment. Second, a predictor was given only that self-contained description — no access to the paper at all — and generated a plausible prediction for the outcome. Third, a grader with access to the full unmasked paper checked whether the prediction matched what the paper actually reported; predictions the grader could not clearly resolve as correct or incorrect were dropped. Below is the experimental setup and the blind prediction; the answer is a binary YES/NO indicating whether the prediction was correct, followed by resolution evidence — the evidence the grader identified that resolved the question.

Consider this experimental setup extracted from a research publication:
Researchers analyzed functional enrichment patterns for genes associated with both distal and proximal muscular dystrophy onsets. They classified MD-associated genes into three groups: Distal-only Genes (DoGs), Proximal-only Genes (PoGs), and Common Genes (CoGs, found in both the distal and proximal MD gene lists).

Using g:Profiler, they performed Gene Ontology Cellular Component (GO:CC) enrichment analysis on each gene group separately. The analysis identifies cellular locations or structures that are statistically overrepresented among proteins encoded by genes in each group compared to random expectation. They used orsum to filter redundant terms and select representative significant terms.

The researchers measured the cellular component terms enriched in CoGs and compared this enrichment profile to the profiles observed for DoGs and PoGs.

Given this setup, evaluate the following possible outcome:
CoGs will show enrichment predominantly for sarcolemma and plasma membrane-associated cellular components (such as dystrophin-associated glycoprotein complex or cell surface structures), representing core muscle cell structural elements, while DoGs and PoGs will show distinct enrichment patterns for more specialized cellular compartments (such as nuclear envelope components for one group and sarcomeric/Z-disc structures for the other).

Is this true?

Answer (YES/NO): NO